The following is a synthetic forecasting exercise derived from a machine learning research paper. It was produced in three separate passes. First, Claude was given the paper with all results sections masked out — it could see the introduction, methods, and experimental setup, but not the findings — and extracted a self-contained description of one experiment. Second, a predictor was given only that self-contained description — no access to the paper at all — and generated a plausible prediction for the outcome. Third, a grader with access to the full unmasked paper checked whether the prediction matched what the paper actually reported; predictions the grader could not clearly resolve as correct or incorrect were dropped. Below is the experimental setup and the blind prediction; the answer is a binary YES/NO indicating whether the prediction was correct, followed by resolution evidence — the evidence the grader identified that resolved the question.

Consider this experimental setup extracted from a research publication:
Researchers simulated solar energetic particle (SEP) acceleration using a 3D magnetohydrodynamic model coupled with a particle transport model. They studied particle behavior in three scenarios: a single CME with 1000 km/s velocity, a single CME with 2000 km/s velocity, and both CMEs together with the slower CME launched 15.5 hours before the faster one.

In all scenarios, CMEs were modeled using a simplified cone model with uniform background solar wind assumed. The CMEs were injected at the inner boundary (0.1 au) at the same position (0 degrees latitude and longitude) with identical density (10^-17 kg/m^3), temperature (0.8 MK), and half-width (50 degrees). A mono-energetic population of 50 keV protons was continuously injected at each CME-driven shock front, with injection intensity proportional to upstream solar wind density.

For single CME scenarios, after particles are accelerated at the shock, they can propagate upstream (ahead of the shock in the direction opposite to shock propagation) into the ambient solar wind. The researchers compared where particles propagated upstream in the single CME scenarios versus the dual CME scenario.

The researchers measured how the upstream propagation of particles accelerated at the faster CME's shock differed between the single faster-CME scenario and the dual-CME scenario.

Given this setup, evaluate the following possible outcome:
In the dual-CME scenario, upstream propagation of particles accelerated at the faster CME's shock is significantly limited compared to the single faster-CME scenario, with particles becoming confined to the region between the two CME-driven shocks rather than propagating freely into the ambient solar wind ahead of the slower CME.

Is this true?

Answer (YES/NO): YES